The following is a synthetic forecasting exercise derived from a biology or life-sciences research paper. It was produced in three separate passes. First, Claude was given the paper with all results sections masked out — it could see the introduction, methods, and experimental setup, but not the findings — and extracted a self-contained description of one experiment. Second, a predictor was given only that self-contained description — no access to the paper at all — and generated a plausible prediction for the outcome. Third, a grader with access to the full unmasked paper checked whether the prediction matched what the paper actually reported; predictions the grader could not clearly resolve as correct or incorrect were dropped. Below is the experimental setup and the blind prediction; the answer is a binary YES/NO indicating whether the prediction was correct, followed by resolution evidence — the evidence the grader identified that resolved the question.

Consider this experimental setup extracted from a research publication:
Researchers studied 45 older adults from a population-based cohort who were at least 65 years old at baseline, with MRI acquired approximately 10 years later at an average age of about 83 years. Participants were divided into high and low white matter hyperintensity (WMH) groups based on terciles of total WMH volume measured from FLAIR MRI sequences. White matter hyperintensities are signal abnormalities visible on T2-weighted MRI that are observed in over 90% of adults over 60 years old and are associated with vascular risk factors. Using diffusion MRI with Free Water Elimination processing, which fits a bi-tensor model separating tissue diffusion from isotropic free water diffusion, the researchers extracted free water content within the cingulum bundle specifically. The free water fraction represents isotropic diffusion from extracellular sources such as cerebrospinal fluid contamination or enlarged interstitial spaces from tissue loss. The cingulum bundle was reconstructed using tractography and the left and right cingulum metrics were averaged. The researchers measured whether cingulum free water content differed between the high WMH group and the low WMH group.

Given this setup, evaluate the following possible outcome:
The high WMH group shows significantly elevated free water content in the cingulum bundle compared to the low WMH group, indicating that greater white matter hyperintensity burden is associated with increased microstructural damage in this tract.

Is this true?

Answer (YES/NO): NO